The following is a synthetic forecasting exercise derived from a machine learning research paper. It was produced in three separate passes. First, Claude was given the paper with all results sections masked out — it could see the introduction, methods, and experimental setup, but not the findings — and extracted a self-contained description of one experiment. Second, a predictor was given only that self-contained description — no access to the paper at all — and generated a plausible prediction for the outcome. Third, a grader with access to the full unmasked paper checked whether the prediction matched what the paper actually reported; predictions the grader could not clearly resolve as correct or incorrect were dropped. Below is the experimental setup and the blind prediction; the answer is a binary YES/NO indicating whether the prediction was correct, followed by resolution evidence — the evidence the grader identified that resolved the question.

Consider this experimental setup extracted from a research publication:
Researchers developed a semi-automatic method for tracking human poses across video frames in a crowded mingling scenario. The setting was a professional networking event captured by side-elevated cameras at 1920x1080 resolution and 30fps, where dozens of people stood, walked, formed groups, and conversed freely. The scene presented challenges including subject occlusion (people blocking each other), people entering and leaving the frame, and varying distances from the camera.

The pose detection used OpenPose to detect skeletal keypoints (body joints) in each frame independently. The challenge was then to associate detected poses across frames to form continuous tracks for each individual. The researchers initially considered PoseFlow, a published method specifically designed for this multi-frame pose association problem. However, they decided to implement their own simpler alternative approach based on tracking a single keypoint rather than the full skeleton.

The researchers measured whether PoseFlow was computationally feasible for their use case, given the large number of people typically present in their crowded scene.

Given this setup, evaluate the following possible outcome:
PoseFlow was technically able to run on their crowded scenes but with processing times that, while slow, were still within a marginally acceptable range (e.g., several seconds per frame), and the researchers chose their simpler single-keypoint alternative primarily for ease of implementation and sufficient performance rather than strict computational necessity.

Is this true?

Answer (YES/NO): NO